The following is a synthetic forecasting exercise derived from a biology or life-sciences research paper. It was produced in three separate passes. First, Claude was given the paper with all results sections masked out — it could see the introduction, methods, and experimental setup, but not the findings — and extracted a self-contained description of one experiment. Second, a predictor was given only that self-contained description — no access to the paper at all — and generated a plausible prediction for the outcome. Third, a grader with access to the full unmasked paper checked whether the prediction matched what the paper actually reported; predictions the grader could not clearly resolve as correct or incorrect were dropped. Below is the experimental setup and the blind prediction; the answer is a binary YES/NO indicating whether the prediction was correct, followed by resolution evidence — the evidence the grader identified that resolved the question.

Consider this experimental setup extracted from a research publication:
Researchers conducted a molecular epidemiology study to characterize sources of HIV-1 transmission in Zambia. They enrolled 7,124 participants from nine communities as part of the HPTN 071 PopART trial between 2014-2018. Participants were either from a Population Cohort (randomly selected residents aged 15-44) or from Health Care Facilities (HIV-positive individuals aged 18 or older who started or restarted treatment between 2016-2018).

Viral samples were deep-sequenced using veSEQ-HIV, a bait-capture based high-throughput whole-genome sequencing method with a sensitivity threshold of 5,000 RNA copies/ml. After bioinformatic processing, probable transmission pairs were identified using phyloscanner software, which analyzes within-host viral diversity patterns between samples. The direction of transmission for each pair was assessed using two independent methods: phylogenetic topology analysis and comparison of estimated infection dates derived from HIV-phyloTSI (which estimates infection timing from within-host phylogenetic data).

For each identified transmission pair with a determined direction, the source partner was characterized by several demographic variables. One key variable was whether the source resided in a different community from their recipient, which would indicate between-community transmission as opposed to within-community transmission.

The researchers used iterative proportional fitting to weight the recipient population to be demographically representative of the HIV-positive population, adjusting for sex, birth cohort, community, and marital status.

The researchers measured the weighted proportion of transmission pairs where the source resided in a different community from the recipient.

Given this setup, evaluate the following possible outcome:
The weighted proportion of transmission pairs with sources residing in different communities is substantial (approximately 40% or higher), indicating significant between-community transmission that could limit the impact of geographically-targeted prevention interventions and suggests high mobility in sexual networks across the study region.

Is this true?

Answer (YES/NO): NO